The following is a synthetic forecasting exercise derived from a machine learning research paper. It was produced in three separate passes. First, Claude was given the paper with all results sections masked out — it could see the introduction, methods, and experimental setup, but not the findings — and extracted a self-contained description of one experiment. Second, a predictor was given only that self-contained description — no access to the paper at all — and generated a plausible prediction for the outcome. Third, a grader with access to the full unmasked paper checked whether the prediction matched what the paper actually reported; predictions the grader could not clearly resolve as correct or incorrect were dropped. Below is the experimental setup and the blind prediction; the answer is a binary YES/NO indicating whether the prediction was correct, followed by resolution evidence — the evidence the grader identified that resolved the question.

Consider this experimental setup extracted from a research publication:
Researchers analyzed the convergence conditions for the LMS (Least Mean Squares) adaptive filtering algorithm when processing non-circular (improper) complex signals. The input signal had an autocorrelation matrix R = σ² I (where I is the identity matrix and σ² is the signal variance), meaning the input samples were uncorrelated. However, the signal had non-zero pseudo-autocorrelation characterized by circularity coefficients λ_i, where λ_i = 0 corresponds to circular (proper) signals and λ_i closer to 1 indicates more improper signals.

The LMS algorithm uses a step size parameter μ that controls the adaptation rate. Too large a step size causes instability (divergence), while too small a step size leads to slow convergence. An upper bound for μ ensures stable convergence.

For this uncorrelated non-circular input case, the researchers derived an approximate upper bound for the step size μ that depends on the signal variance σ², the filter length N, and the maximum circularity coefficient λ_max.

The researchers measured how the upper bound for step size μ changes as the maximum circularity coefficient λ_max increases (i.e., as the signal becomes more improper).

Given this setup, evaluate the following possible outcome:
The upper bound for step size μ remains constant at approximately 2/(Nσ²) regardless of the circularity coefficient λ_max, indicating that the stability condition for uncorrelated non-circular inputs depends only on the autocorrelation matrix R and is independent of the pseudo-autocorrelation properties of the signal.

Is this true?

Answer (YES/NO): NO